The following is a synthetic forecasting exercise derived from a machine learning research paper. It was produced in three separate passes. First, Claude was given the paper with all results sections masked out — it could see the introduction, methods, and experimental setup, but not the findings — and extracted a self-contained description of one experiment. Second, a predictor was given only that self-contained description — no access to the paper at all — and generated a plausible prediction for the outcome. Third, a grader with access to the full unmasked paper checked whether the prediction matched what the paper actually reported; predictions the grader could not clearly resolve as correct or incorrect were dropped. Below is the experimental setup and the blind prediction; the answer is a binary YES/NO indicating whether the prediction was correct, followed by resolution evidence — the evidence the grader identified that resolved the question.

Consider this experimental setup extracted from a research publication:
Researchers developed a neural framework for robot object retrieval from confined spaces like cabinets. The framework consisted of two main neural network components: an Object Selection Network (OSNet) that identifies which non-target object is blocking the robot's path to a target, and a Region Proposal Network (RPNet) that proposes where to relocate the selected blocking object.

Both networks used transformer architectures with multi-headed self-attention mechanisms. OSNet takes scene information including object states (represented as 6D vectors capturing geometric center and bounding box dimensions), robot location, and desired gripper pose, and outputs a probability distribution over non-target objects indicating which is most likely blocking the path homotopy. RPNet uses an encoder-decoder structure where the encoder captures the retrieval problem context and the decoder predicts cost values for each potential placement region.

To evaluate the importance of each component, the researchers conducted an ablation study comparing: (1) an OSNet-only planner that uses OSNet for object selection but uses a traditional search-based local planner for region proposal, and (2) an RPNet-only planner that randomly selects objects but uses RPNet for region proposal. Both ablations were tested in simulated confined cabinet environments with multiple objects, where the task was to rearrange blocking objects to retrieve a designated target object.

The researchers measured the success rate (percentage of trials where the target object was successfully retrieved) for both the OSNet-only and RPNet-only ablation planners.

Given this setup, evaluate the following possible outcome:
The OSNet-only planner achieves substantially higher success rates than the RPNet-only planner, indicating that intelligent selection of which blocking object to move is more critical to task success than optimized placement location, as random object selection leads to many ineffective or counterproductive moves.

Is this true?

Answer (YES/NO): NO